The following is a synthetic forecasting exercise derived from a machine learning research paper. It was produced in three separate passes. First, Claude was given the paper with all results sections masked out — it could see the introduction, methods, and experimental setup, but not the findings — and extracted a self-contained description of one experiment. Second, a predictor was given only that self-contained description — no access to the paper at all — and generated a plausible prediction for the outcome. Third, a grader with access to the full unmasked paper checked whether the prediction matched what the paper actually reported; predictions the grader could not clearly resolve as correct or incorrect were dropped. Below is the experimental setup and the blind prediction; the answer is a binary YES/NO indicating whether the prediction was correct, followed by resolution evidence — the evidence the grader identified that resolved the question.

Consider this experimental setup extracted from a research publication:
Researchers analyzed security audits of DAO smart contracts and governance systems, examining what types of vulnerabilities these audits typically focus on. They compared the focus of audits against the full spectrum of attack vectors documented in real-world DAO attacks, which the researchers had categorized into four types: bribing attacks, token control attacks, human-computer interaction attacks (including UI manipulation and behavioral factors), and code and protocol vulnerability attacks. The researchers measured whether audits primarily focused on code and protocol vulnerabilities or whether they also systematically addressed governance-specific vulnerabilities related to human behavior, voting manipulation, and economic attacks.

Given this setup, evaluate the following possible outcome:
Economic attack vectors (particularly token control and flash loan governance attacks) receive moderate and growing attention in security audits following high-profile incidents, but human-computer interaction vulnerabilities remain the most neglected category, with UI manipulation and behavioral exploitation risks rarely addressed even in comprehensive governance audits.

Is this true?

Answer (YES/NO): NO